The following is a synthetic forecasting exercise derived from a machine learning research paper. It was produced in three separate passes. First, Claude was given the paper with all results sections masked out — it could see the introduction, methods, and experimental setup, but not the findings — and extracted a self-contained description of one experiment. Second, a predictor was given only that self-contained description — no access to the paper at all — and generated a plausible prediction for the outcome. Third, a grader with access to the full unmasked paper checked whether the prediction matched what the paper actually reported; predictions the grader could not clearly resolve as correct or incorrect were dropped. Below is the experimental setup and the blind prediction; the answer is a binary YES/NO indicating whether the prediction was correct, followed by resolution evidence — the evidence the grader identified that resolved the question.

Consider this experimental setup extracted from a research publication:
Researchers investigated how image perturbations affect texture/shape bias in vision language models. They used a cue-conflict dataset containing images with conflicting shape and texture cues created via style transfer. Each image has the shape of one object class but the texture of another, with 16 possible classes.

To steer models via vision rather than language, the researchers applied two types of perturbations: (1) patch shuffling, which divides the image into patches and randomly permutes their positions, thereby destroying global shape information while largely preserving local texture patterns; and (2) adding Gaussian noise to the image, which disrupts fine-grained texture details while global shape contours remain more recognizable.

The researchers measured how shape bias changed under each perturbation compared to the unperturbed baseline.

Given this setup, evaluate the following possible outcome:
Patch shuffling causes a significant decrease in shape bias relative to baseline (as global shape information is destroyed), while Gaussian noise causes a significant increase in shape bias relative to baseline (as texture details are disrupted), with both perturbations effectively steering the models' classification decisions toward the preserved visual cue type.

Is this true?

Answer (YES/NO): YES